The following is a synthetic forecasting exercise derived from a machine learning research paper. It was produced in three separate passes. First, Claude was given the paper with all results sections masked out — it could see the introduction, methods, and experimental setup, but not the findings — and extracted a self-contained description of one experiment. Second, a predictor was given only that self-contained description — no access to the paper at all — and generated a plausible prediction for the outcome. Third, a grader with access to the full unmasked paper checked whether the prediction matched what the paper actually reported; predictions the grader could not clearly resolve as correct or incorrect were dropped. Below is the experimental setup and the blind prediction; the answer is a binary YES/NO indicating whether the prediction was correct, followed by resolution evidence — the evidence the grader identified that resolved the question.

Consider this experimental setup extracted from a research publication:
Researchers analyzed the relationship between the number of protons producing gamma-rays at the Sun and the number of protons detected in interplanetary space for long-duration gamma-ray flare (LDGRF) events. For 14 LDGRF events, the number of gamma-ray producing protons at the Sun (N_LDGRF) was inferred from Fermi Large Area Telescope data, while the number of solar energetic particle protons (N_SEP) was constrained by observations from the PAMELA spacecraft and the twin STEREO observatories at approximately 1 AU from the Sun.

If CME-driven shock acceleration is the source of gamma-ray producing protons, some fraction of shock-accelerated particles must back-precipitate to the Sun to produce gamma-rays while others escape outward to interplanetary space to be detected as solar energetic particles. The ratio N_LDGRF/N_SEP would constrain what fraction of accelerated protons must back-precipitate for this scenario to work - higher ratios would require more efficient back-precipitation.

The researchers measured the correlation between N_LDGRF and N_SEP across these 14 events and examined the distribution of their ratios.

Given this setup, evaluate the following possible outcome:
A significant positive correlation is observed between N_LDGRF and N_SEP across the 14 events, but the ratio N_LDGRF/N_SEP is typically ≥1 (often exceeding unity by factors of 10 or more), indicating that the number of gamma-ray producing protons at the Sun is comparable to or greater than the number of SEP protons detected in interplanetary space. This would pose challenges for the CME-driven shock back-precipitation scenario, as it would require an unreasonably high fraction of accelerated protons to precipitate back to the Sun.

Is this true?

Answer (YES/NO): NO